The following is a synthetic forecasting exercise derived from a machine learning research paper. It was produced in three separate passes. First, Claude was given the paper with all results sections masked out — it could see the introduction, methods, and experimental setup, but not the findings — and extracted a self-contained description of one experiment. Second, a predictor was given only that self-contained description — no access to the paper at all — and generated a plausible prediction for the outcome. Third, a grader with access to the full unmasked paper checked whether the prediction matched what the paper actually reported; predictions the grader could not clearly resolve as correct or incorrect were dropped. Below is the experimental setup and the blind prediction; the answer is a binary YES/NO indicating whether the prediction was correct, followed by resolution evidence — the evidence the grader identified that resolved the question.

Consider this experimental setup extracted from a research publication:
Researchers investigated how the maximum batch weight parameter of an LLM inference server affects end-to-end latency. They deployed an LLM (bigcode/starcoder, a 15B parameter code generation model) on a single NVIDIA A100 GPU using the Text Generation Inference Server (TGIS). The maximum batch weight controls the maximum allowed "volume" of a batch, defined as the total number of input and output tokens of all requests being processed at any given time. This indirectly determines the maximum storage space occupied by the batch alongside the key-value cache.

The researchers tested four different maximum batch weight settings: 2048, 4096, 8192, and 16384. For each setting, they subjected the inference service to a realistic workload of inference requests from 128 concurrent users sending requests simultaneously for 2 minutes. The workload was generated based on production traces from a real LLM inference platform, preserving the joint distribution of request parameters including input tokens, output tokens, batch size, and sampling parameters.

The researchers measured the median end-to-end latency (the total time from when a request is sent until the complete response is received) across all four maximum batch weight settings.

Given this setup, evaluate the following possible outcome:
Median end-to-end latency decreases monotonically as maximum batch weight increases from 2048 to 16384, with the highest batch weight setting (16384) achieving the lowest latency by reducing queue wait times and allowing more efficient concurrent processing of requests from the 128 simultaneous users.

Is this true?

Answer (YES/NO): YES